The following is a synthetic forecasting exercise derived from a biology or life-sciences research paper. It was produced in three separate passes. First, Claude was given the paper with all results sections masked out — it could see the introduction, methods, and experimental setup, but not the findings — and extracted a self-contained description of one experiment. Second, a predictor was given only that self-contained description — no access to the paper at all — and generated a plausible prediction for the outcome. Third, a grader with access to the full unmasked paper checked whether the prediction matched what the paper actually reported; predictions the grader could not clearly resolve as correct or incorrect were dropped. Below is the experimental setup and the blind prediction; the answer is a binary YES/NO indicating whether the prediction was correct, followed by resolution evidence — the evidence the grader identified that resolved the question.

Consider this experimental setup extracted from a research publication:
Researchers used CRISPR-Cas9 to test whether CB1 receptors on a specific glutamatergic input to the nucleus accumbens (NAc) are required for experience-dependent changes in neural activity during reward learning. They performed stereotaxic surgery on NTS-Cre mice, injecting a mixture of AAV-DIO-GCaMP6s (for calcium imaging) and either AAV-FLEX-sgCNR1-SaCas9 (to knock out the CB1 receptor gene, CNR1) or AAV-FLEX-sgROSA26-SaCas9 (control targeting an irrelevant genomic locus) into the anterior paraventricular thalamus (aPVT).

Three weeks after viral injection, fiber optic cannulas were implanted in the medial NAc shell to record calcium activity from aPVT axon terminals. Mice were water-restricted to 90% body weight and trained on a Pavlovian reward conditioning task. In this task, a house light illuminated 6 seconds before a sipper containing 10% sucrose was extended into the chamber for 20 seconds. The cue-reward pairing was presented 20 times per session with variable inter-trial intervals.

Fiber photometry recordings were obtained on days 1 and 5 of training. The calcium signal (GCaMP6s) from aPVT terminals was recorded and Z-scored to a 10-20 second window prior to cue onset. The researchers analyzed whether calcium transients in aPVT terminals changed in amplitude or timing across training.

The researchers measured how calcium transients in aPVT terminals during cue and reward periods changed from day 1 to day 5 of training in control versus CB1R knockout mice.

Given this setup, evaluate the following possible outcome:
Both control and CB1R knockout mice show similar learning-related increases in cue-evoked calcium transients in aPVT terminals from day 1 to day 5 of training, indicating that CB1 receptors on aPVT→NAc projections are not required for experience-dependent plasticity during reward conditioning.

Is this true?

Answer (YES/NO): NO